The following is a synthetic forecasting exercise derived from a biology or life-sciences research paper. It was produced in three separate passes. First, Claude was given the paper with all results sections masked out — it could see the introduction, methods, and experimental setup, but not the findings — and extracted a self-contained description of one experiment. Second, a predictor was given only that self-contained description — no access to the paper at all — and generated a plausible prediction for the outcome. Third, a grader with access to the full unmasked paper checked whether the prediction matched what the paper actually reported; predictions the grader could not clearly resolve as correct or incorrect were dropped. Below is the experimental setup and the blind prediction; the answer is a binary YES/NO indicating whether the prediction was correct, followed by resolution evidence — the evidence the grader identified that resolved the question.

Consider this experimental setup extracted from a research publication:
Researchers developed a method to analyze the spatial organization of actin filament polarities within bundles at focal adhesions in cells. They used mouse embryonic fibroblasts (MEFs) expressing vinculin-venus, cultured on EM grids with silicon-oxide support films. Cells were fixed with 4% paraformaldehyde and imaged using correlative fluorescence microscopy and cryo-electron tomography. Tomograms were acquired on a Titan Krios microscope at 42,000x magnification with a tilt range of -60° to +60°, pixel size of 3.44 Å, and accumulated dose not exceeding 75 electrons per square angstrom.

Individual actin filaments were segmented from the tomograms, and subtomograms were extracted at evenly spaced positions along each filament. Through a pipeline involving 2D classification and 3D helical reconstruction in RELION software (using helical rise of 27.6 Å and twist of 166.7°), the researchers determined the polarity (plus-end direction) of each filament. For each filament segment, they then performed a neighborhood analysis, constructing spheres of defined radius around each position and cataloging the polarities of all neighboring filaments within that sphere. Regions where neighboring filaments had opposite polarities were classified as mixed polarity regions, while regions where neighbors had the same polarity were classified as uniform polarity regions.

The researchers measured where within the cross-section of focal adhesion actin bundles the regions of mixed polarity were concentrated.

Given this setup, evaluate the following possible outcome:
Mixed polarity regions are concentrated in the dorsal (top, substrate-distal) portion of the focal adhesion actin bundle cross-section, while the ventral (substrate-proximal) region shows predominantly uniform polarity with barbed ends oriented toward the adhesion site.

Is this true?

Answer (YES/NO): NO